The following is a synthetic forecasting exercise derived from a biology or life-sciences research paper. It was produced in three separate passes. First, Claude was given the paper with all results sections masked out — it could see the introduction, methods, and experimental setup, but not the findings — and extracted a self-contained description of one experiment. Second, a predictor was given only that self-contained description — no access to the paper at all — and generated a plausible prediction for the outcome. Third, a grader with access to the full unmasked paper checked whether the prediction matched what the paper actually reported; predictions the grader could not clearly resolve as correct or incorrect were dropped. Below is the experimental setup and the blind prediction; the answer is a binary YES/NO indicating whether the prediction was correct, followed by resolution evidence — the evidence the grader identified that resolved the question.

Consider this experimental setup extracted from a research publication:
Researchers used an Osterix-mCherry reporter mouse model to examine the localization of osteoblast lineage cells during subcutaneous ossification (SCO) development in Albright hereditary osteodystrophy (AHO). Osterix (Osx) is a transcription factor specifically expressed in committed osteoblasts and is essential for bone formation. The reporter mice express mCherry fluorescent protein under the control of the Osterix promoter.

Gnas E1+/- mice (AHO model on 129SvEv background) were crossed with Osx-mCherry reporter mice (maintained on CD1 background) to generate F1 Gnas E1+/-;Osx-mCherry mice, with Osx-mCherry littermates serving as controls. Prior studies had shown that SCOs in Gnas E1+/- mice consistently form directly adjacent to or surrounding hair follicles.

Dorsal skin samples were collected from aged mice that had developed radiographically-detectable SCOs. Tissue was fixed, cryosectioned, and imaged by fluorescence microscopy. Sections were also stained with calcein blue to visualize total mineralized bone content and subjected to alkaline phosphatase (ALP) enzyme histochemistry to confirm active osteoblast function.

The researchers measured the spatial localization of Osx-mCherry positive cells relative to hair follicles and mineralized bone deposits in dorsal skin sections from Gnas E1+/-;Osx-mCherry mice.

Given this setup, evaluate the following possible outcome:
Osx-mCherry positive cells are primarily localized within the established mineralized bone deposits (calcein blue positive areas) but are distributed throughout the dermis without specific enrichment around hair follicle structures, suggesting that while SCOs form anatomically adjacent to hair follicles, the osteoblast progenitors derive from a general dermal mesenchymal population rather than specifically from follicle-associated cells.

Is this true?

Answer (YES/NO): NO